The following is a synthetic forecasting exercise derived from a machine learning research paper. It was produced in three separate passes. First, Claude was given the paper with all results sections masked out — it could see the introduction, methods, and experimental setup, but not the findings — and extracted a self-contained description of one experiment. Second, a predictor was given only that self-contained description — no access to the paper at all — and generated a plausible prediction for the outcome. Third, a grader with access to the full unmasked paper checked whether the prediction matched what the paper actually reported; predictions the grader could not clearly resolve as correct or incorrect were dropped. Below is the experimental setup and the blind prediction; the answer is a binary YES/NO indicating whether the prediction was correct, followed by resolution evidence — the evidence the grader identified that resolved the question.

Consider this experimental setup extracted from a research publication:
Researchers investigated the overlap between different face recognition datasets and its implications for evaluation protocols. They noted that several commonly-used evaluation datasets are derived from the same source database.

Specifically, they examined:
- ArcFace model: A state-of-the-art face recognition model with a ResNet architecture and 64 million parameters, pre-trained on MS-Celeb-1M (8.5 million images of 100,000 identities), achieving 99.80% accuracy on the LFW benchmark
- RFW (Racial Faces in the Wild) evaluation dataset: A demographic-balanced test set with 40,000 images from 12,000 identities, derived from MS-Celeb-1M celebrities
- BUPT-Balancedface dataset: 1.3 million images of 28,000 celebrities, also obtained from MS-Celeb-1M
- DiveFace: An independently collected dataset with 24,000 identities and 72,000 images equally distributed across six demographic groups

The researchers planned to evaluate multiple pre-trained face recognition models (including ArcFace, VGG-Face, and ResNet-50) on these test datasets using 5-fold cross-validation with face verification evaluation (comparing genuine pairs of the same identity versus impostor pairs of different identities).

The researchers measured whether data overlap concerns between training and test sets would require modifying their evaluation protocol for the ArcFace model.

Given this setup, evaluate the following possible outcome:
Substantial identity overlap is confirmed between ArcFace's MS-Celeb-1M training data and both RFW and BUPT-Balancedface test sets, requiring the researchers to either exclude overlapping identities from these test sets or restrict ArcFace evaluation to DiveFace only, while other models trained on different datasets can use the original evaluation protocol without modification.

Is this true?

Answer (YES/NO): YES